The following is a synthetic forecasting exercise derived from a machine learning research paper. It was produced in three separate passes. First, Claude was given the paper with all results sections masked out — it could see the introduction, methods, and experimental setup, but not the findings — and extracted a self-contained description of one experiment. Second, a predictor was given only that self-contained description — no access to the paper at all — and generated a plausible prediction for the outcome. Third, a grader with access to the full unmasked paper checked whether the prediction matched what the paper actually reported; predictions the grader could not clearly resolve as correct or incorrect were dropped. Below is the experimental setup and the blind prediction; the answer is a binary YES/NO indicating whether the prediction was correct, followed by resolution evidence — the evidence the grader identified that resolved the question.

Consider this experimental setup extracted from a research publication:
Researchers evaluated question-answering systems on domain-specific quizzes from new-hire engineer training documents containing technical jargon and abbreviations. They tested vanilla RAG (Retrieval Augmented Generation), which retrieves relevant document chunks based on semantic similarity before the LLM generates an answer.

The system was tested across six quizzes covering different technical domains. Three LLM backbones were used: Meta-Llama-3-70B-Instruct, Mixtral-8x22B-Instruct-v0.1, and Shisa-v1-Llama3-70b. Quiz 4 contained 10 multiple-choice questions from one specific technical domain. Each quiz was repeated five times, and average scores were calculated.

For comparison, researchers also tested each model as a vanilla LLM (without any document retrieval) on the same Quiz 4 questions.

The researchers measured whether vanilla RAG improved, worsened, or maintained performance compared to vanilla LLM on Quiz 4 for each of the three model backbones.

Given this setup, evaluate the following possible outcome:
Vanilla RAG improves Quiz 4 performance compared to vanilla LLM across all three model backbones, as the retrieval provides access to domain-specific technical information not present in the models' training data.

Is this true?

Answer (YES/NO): NO